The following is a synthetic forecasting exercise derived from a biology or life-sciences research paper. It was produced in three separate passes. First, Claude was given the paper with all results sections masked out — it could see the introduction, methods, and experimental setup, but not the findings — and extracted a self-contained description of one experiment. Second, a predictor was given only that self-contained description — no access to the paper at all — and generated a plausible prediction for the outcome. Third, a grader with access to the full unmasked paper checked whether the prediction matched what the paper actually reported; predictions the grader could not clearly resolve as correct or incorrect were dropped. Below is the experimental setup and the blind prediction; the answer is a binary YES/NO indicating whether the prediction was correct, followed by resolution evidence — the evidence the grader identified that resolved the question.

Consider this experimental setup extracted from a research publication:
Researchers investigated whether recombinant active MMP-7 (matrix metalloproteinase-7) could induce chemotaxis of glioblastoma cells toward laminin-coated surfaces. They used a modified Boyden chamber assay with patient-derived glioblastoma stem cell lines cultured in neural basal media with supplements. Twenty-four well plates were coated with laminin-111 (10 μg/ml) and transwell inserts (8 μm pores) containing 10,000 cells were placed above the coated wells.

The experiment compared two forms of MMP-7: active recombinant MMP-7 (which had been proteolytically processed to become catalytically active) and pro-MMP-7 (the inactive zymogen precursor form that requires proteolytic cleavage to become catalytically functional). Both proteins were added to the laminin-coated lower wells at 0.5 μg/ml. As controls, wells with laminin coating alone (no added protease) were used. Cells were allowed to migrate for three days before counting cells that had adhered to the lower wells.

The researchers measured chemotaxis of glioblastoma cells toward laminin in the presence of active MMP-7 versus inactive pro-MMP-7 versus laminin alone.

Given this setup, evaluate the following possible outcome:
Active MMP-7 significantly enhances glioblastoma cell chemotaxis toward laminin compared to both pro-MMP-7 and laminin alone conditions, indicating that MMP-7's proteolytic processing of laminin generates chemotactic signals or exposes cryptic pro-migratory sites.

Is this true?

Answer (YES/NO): YES